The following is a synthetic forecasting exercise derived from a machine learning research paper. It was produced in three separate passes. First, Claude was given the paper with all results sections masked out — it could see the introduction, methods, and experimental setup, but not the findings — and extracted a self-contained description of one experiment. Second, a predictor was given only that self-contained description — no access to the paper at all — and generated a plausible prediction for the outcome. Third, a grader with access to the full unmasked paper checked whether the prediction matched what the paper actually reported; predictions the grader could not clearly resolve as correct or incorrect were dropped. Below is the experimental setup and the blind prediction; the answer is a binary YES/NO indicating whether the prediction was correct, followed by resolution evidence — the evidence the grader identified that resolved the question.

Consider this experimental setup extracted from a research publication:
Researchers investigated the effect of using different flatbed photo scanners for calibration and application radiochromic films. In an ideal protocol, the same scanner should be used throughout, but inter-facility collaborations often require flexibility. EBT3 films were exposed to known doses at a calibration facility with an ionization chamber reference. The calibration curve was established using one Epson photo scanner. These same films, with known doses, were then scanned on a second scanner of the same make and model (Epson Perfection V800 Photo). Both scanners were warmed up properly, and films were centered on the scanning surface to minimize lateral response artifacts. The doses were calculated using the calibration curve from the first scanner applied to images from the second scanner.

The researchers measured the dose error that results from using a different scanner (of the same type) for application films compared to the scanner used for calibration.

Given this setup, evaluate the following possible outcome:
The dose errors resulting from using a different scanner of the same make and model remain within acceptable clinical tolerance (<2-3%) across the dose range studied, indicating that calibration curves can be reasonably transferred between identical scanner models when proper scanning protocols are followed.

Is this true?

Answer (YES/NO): NO